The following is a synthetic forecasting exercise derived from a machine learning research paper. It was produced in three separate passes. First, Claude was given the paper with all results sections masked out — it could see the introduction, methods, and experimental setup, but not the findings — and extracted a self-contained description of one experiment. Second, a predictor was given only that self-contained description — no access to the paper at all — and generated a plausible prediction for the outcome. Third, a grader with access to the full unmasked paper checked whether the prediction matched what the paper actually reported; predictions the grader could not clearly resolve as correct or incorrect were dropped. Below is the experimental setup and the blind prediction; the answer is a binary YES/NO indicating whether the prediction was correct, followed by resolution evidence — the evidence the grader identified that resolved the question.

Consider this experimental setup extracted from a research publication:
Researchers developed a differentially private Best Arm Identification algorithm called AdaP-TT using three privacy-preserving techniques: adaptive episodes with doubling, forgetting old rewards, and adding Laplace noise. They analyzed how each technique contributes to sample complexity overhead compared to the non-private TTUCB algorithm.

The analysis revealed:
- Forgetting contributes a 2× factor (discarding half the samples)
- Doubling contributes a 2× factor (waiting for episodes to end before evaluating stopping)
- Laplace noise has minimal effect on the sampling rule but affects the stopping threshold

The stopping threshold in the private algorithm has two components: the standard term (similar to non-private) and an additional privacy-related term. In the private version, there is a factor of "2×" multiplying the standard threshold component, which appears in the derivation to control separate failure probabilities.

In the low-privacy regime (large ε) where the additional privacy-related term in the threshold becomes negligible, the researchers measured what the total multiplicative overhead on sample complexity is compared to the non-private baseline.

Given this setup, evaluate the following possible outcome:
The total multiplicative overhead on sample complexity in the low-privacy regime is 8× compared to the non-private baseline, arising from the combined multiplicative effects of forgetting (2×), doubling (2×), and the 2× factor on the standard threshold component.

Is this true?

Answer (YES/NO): YES